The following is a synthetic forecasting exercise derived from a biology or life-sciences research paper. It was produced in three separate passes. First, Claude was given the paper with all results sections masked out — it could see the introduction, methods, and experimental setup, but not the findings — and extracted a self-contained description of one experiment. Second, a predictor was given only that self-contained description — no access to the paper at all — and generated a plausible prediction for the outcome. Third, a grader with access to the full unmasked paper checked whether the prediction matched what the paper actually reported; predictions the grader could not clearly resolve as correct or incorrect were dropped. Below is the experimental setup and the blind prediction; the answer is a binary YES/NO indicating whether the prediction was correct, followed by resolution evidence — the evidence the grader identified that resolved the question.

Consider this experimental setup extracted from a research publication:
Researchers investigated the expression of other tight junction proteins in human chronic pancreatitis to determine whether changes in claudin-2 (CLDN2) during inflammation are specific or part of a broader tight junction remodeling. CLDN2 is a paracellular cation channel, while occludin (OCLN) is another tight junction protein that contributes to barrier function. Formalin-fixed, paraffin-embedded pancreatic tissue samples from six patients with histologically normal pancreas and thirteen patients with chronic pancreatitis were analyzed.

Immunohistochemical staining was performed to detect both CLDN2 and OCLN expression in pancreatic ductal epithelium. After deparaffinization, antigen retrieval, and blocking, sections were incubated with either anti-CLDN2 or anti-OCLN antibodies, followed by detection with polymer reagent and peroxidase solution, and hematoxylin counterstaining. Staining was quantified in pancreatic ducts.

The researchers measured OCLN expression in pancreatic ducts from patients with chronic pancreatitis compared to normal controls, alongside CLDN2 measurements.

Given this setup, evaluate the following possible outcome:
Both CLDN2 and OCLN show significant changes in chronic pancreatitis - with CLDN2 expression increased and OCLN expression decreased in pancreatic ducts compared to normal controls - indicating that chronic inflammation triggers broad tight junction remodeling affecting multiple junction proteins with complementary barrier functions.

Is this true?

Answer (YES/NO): NO